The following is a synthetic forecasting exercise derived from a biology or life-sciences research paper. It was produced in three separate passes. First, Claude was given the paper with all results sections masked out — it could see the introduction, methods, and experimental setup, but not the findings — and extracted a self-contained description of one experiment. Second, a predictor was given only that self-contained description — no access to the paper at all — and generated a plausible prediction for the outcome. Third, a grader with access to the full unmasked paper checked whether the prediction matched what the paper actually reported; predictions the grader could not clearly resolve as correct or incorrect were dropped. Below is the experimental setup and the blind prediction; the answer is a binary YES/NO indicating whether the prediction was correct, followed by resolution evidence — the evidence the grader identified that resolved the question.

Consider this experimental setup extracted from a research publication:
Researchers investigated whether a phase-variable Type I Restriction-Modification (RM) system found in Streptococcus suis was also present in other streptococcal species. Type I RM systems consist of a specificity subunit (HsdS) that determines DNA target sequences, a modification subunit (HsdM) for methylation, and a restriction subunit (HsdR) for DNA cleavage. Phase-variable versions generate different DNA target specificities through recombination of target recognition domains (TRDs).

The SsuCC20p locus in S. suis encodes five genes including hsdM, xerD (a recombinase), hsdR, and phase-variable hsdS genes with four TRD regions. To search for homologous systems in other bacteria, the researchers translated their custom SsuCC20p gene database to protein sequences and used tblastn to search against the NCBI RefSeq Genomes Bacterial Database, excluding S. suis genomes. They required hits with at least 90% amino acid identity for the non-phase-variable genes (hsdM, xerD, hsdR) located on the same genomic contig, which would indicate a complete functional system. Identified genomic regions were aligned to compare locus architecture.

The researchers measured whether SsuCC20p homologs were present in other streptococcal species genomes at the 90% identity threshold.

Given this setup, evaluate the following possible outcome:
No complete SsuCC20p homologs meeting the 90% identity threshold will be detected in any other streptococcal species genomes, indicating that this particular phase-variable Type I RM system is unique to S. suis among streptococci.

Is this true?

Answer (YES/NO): NO